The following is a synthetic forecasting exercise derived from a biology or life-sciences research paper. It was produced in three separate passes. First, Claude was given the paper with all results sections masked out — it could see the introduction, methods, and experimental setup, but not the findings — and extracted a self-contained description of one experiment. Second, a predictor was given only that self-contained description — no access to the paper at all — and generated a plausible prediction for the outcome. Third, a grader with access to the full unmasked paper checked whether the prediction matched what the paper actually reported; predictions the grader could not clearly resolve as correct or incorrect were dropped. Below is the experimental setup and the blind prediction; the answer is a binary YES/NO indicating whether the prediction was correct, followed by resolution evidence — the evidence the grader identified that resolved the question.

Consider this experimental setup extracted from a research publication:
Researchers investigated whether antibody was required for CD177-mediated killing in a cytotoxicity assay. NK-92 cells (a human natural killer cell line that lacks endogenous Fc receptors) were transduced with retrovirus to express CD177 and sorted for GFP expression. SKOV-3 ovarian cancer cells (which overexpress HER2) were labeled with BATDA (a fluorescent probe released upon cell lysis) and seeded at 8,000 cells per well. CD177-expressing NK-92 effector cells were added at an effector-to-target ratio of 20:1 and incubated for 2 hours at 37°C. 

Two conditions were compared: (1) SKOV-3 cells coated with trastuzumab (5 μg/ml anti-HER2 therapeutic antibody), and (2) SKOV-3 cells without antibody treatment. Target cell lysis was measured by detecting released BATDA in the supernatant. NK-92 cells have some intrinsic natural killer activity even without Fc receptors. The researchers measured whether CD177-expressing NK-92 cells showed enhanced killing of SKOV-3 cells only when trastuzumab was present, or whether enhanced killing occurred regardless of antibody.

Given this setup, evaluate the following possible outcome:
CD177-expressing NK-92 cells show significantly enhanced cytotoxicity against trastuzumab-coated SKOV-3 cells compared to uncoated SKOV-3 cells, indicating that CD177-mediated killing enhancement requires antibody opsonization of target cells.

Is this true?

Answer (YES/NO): YES